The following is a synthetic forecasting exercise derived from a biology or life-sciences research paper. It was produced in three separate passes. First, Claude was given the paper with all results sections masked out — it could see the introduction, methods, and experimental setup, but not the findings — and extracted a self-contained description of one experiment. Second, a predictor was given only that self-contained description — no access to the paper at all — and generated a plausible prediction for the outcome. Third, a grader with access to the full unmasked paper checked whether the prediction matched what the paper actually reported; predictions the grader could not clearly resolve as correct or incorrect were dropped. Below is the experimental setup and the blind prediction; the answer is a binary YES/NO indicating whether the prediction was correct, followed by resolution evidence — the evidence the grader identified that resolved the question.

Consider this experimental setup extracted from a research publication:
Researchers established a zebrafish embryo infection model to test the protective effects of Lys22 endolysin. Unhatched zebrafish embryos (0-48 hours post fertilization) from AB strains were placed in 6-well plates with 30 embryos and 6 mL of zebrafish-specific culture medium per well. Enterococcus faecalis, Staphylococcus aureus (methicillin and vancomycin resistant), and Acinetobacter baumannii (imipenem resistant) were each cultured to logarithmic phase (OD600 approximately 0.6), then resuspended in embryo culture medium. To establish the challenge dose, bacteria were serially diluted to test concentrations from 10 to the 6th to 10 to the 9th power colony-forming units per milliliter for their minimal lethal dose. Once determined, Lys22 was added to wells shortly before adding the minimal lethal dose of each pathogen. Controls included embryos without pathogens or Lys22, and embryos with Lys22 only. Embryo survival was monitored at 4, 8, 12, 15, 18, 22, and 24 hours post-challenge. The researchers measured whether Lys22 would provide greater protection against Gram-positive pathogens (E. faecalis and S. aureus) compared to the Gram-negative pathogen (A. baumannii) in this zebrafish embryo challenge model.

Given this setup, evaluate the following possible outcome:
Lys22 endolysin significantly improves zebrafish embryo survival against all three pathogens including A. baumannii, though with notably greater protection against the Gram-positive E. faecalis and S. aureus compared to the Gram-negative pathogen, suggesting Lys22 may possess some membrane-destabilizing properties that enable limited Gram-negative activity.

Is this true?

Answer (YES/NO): YES